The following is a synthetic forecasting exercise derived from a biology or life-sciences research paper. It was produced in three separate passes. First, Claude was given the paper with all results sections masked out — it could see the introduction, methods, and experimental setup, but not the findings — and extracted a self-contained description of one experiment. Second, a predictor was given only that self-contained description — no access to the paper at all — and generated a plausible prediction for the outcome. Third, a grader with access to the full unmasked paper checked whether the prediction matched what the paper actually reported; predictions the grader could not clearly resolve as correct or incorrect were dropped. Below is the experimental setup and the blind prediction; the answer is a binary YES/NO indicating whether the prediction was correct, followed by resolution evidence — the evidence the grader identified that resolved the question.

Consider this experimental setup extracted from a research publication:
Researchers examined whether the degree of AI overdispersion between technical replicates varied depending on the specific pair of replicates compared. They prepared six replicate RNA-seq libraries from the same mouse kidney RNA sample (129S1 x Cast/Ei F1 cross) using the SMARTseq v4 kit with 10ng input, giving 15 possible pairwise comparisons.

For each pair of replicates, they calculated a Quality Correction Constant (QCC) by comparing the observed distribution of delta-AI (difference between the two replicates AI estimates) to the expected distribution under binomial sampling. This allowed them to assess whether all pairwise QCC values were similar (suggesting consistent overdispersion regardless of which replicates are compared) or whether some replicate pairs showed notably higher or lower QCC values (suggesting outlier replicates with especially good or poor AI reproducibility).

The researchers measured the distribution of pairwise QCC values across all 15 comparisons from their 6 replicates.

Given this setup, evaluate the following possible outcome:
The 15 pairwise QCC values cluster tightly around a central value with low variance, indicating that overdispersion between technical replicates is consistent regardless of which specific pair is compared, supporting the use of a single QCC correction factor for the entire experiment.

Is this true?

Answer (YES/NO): YES